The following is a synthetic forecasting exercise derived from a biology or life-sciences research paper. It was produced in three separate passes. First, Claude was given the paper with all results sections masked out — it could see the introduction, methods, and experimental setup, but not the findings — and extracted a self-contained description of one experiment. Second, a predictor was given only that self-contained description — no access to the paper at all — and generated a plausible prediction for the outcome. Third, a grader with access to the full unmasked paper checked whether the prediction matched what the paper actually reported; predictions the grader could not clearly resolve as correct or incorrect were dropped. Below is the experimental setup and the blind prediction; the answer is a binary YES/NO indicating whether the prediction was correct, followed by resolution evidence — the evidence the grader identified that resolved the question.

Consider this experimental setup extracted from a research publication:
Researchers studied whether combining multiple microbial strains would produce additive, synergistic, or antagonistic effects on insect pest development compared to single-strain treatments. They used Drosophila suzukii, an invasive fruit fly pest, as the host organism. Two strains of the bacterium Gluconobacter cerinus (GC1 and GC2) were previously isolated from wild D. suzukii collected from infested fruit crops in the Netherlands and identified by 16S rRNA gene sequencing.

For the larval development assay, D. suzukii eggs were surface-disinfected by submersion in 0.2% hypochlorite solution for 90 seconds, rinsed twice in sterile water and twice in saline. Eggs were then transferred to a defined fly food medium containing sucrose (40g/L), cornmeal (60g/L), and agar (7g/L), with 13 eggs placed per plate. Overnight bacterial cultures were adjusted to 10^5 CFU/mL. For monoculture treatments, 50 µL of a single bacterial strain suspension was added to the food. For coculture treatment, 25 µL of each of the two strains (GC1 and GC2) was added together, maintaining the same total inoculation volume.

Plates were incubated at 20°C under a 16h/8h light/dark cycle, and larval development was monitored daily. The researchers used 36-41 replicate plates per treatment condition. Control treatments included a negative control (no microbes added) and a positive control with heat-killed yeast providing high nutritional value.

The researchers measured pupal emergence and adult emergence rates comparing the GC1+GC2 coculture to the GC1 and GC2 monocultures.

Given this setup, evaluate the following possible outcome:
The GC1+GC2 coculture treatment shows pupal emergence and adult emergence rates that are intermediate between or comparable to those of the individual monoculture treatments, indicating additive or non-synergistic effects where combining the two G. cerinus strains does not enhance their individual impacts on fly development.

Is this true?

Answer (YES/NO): YES